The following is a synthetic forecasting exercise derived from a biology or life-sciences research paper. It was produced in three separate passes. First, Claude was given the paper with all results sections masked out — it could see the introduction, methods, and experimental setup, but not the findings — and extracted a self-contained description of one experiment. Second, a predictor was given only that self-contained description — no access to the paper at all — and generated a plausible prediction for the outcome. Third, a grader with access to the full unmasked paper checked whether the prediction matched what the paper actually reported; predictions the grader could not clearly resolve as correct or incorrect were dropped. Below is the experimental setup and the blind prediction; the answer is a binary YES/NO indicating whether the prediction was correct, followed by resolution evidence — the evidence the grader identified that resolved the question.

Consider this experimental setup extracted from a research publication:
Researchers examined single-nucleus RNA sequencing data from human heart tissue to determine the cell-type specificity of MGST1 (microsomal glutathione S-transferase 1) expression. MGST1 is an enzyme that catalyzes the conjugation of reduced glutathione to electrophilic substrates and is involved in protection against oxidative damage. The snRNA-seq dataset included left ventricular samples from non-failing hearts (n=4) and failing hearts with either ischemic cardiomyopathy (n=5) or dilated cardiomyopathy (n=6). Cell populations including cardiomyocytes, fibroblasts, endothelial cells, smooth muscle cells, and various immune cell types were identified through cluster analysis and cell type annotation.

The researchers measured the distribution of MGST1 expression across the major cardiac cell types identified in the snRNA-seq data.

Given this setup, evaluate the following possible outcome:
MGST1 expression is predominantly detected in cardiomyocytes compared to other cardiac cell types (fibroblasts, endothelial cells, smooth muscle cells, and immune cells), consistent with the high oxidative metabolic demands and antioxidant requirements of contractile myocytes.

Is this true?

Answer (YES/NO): NO